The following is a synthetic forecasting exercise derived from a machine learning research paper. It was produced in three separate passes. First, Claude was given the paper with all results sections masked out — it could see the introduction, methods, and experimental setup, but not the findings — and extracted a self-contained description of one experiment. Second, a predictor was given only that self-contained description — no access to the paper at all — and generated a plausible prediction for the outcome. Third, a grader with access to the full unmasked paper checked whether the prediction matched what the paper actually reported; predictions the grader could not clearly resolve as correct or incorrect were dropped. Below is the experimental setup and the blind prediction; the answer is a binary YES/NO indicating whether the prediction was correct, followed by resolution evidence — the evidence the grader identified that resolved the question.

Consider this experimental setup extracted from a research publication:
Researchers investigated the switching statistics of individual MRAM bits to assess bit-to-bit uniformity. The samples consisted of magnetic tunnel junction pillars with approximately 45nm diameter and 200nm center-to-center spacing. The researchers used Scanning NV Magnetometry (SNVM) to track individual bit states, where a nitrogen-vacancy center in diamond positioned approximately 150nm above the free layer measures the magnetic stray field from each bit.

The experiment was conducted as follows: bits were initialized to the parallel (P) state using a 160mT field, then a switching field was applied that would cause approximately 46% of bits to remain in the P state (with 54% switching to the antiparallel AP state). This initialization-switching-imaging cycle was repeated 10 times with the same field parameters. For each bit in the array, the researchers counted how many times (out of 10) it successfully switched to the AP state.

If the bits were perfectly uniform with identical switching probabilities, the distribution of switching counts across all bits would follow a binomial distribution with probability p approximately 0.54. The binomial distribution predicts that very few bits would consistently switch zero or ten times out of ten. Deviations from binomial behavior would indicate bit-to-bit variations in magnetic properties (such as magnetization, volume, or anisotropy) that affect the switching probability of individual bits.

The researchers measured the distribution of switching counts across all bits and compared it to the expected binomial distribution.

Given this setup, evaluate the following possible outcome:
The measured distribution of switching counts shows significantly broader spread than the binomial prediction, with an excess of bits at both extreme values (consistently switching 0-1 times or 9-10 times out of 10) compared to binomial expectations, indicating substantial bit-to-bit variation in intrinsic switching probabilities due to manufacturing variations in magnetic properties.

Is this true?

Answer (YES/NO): YES